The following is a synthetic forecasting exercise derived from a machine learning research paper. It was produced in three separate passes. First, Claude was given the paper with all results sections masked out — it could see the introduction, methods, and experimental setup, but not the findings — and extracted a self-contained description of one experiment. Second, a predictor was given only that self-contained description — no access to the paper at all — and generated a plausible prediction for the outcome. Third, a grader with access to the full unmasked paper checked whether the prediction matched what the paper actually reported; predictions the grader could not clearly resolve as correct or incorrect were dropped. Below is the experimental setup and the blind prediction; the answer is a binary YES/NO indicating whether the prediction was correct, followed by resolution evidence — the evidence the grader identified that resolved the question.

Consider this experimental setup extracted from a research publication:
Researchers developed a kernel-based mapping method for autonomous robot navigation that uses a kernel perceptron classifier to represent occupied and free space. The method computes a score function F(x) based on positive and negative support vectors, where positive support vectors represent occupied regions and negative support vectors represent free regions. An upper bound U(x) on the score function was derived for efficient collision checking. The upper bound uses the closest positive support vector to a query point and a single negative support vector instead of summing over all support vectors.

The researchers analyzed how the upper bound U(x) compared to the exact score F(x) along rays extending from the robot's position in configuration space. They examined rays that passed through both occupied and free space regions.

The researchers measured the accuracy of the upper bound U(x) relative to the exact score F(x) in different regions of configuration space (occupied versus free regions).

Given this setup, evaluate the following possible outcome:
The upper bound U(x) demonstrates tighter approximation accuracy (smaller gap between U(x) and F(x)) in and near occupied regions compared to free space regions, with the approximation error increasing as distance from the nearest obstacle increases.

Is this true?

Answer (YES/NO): NO